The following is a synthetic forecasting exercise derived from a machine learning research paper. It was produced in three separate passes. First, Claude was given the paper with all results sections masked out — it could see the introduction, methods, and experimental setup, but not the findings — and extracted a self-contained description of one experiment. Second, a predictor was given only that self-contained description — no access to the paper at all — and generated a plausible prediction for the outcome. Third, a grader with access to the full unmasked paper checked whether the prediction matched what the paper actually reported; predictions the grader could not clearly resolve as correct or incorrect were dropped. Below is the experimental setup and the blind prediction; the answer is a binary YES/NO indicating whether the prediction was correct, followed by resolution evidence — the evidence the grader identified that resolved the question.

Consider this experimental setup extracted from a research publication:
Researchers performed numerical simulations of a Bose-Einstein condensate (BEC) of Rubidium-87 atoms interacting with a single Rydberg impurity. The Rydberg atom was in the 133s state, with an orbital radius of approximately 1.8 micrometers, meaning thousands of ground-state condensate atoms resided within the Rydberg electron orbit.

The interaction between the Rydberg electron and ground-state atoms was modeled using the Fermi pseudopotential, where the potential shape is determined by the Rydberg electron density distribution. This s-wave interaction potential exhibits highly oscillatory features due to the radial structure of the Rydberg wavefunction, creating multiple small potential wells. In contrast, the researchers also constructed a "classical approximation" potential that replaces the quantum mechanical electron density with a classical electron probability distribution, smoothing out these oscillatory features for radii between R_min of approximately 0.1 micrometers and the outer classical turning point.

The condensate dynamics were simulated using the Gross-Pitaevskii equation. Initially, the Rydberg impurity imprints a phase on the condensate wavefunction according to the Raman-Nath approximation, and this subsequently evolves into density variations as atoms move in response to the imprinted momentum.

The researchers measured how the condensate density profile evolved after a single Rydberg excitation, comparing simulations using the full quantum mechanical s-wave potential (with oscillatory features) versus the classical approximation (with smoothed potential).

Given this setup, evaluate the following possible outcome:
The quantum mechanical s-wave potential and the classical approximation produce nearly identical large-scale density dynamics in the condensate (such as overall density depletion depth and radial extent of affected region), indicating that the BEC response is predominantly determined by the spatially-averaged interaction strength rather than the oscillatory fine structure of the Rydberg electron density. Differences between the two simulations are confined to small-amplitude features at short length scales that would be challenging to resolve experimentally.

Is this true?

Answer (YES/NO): YES